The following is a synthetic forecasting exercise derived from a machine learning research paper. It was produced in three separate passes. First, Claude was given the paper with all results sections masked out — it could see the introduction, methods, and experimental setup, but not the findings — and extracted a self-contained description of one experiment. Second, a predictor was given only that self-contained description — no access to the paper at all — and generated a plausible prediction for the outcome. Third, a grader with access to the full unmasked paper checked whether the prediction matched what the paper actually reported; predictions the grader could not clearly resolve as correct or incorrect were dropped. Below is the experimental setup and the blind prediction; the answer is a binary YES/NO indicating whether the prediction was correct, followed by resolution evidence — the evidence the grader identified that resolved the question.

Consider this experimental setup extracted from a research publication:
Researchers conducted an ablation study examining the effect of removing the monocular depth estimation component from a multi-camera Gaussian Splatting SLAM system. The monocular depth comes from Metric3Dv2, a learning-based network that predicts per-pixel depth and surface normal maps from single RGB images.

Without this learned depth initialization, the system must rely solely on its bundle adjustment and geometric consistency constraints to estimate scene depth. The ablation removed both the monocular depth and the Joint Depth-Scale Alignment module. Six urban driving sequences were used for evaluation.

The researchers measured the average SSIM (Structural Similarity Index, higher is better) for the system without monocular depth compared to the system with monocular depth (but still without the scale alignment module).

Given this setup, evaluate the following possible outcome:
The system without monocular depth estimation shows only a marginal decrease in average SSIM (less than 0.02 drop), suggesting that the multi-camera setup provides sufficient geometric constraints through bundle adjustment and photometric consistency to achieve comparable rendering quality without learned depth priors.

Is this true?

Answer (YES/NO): NO